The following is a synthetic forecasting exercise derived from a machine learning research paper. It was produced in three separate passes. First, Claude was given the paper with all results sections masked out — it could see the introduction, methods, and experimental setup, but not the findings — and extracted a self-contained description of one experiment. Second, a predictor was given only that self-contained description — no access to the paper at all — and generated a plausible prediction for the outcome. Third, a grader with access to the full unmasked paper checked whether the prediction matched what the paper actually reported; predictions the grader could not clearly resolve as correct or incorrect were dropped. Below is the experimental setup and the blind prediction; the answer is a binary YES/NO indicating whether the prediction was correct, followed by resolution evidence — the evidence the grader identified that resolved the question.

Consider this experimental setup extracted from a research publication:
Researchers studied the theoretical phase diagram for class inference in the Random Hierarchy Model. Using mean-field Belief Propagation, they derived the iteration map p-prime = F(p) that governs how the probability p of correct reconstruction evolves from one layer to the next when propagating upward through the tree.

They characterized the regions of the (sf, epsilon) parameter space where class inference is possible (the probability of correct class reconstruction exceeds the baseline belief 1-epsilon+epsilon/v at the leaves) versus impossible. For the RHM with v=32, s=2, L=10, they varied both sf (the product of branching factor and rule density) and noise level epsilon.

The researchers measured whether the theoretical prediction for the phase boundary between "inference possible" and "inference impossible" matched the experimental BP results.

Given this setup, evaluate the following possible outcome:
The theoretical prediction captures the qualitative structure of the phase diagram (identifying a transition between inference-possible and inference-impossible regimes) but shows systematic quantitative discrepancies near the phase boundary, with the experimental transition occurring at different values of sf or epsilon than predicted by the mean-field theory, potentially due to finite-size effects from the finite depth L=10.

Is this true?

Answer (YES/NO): NO